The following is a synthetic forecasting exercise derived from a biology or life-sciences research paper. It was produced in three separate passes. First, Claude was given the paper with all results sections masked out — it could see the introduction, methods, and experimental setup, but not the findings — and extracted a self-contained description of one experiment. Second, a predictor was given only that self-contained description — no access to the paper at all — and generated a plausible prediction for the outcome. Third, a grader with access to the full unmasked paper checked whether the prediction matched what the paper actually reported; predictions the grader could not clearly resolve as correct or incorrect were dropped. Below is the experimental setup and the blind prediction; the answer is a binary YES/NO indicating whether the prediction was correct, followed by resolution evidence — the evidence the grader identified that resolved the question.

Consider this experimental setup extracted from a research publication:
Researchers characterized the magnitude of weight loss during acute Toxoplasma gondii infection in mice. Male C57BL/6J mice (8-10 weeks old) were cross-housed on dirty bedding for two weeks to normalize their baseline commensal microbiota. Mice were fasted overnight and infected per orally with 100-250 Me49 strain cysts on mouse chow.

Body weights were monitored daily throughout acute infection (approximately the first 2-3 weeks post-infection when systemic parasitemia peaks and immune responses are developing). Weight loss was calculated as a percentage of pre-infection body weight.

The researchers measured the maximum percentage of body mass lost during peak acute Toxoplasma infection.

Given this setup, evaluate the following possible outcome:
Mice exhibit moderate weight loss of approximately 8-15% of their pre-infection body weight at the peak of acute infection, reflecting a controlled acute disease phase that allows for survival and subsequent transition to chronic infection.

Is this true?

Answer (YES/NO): NO